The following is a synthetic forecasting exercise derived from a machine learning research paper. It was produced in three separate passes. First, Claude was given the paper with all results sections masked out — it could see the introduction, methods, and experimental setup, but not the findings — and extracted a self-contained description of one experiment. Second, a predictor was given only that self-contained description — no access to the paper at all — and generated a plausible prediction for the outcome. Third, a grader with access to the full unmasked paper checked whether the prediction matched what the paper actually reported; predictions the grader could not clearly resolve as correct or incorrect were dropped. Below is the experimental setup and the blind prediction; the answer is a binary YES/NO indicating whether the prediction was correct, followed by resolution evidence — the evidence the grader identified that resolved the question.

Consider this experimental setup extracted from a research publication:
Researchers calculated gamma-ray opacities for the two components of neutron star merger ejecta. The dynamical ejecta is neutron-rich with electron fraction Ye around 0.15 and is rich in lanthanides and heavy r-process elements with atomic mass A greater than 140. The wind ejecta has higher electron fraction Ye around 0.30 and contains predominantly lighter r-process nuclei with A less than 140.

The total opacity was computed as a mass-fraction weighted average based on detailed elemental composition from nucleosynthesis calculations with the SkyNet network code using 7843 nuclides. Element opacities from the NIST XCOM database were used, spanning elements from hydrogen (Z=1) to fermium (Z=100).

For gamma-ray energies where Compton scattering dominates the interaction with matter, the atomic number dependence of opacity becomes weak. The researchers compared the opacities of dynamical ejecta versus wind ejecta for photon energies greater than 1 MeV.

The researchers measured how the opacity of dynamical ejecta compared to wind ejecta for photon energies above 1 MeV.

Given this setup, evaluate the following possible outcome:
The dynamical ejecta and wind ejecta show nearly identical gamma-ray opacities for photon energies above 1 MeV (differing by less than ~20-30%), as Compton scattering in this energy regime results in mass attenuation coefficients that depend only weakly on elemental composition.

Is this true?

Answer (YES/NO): YES